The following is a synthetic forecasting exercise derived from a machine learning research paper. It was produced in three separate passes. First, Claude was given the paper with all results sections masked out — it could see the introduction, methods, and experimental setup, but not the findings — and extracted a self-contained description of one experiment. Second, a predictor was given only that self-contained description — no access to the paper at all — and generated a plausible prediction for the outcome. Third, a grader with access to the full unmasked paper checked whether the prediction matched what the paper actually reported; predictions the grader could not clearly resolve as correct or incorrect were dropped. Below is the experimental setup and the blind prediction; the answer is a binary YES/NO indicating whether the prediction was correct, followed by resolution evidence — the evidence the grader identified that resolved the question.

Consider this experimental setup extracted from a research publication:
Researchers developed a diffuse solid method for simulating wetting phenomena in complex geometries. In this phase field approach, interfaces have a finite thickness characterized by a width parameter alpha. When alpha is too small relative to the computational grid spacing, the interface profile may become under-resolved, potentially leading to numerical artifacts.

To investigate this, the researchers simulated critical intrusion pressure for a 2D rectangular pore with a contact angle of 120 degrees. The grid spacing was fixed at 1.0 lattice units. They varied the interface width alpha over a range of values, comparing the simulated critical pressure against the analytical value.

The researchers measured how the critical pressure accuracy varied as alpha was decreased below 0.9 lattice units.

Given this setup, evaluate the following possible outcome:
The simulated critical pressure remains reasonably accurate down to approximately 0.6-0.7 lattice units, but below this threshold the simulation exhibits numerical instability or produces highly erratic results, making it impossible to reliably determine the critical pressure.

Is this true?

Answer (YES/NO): NO